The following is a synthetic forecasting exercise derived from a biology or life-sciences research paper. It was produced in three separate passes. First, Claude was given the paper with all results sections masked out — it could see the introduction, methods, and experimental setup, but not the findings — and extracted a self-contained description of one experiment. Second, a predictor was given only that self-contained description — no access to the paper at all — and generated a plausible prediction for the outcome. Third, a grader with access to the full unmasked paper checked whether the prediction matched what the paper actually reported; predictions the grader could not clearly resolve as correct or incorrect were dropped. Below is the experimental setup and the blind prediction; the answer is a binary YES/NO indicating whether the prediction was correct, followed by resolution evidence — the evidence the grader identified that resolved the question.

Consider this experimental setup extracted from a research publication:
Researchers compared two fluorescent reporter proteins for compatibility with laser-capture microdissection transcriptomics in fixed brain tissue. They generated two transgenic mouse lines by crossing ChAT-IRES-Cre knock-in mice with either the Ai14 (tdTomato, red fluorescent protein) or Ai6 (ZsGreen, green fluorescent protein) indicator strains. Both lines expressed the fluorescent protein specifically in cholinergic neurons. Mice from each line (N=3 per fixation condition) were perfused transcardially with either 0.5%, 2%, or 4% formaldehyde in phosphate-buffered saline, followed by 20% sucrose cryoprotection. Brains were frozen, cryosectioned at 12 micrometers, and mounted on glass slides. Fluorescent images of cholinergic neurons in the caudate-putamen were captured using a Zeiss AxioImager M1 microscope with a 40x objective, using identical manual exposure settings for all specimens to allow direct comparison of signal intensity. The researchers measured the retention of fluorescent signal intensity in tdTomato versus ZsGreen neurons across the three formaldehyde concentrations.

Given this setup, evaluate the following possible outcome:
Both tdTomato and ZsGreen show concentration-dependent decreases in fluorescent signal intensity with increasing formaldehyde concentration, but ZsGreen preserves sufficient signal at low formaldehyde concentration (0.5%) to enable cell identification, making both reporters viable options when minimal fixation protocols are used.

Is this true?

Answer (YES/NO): NO